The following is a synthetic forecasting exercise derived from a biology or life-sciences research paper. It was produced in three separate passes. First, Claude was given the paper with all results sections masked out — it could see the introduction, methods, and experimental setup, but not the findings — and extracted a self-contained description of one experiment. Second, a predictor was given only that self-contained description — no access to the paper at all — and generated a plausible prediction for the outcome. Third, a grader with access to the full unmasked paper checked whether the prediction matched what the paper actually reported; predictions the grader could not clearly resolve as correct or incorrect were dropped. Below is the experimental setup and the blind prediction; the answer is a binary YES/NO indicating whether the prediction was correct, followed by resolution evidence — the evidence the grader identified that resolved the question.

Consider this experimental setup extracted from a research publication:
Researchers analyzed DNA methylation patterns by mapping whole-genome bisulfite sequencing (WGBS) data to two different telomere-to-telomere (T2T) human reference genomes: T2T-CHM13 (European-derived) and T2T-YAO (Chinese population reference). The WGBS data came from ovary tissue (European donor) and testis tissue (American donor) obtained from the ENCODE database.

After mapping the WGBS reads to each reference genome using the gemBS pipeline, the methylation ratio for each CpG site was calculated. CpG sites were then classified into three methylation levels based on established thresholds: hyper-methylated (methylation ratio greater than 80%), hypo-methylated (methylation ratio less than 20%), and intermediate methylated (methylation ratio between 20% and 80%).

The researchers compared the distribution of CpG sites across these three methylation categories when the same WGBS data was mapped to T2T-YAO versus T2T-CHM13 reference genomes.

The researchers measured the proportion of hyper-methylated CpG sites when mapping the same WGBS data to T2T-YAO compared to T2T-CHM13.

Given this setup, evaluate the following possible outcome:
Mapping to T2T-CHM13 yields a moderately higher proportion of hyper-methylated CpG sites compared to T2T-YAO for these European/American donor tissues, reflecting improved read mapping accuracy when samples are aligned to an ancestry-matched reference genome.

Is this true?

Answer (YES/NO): NO